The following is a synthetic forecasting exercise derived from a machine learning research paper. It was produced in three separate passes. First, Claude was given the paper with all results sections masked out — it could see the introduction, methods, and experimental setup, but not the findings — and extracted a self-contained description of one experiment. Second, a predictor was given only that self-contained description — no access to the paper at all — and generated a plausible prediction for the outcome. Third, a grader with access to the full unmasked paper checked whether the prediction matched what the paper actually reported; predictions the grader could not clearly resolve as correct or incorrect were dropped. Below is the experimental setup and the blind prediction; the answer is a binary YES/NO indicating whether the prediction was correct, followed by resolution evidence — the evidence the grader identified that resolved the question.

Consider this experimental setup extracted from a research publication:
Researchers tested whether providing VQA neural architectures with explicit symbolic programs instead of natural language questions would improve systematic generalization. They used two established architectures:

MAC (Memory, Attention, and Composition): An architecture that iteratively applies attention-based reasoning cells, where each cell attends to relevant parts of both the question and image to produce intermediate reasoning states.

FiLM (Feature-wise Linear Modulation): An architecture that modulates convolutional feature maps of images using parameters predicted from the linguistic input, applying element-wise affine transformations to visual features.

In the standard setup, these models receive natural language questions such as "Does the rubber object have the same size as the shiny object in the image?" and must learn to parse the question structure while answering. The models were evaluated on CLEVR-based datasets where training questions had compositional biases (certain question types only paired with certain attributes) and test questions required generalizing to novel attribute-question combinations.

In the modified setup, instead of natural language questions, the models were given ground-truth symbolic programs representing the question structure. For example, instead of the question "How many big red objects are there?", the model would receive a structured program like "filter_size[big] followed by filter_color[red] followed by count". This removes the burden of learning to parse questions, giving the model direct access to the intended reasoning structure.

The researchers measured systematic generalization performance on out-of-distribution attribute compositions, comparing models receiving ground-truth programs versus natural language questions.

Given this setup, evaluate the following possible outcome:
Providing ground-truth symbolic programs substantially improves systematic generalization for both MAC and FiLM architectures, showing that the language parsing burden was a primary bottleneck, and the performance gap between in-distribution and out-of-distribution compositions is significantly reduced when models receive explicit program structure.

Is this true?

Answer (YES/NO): NO